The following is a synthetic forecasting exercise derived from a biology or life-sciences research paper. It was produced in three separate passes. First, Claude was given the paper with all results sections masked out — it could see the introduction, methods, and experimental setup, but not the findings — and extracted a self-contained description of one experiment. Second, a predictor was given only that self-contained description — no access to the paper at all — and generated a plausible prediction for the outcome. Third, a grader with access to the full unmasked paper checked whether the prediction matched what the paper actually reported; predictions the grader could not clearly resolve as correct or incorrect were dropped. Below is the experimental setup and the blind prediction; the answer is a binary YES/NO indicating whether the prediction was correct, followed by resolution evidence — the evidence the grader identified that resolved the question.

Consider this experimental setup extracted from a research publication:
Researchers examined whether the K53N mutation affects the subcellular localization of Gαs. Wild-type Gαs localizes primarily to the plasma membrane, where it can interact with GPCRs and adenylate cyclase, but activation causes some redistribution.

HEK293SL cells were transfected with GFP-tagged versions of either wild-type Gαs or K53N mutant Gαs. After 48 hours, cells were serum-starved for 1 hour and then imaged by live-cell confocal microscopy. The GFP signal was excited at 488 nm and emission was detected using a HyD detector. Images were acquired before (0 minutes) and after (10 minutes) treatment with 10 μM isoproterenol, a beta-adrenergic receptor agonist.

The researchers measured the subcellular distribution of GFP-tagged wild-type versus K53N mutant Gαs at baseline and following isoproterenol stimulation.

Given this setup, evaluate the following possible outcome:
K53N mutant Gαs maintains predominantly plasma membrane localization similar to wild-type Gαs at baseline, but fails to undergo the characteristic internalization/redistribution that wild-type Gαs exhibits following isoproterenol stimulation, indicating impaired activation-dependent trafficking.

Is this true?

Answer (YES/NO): NO